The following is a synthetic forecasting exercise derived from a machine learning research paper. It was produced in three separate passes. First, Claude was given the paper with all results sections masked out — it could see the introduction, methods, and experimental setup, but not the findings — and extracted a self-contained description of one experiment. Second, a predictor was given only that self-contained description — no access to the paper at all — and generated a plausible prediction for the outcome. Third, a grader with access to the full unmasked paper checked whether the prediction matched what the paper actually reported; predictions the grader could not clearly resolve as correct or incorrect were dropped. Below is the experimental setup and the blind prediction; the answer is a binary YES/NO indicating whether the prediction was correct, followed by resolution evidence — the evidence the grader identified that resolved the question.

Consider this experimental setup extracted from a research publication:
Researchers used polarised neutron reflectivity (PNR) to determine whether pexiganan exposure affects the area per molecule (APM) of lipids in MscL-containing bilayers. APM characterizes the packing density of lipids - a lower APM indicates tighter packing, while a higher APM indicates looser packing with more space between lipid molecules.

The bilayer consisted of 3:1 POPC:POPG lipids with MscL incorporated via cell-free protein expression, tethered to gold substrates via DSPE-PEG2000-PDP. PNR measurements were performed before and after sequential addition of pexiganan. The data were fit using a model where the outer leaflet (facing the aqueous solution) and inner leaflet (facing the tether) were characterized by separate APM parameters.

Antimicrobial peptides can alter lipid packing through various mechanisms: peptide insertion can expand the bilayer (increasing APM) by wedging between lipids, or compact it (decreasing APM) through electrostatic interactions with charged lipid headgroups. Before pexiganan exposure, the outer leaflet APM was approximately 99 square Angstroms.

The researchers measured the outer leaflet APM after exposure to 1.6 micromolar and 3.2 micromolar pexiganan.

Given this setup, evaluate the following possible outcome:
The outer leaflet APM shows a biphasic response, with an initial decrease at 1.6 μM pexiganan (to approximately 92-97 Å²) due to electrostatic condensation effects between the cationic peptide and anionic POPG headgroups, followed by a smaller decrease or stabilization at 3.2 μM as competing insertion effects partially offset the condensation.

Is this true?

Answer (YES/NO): NO